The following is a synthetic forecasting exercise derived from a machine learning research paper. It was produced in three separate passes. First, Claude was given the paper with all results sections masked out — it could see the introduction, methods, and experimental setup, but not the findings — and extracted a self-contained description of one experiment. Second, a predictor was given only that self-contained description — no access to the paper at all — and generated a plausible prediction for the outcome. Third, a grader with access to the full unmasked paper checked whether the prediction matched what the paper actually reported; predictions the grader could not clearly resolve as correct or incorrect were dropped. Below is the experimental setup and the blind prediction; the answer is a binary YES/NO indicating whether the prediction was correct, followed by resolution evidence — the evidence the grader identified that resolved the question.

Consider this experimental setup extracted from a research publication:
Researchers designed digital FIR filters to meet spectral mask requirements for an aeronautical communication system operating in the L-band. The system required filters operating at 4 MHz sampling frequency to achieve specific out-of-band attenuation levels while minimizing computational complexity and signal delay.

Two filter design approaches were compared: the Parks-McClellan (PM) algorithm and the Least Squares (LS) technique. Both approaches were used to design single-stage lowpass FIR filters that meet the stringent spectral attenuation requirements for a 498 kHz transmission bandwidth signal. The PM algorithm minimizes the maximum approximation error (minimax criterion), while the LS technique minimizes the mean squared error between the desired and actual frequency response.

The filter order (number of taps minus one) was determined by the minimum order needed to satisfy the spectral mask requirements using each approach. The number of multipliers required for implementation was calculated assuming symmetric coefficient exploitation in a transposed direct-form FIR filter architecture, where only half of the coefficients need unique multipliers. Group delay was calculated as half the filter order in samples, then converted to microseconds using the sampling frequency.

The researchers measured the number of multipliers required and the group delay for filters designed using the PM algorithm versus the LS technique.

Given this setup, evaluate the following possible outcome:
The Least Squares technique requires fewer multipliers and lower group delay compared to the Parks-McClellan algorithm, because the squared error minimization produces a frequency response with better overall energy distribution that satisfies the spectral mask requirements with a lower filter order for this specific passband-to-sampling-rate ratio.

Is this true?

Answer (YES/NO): YES